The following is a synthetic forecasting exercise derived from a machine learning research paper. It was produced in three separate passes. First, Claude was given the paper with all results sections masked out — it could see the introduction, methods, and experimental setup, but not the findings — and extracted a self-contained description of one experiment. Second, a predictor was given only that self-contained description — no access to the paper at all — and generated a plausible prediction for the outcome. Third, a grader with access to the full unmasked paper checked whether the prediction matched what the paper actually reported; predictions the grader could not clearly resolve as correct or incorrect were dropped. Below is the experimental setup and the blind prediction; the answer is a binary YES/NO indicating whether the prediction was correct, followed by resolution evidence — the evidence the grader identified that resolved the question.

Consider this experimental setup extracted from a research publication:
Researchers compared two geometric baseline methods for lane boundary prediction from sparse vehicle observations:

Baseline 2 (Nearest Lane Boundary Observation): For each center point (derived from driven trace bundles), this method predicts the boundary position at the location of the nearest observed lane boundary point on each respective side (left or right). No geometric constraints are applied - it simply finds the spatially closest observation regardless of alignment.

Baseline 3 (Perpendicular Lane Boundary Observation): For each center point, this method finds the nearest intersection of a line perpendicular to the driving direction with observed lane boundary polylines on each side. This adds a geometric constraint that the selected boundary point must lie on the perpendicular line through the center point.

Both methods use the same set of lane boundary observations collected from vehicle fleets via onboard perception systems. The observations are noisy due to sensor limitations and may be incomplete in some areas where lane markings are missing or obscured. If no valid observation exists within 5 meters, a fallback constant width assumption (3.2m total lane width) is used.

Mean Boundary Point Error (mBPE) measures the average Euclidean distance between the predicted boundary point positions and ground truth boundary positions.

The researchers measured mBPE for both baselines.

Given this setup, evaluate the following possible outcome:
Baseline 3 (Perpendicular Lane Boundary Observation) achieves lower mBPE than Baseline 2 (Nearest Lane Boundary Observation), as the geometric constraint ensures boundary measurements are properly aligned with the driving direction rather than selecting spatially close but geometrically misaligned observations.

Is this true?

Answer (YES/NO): YES